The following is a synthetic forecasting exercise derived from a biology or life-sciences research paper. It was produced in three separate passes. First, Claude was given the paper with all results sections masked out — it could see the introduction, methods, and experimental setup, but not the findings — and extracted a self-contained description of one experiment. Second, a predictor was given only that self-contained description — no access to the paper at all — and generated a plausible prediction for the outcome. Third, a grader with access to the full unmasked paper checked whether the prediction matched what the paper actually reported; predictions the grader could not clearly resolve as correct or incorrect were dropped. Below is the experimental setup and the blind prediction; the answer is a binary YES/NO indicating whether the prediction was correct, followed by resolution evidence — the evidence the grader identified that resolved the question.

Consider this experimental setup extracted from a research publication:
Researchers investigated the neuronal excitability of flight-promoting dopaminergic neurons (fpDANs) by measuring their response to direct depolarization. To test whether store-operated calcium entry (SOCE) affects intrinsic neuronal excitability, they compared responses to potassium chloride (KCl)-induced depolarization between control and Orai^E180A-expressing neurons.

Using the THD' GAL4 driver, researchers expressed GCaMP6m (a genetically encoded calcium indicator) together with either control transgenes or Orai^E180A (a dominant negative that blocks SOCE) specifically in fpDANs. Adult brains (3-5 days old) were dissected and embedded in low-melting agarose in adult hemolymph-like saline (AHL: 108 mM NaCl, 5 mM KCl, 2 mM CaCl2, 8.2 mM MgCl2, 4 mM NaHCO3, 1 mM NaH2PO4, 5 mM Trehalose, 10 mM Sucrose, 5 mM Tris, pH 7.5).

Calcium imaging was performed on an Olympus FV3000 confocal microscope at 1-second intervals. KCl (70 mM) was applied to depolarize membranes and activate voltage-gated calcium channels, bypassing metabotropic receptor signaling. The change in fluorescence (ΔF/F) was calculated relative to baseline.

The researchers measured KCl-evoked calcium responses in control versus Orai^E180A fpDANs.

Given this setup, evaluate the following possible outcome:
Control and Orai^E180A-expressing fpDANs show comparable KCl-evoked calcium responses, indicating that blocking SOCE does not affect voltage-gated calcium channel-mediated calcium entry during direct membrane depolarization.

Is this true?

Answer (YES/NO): NO